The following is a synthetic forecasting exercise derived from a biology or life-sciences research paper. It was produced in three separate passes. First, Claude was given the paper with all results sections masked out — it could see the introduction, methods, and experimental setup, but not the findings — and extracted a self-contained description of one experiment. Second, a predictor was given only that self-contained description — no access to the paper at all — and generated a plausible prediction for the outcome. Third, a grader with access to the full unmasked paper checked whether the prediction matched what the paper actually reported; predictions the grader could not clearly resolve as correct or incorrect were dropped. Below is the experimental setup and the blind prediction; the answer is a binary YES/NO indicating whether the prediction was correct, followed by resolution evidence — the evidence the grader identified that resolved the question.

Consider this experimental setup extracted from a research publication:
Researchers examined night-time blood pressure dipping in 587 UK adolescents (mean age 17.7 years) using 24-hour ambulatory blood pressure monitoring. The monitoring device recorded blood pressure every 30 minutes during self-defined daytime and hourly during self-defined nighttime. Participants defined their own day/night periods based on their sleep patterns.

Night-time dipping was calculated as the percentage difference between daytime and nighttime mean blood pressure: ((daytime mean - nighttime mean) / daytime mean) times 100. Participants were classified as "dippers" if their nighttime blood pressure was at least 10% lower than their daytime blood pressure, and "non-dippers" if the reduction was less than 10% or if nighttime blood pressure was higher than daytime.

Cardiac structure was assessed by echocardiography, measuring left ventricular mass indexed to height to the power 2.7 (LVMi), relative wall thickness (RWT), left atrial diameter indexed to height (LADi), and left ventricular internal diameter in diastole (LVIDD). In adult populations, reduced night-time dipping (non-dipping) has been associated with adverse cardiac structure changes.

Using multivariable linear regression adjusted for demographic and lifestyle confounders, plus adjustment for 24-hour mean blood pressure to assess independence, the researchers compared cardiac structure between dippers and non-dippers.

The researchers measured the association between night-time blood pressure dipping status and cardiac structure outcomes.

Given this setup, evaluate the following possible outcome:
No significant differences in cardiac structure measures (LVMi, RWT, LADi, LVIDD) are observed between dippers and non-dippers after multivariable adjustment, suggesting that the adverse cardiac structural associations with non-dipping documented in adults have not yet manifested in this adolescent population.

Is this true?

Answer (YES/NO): YES